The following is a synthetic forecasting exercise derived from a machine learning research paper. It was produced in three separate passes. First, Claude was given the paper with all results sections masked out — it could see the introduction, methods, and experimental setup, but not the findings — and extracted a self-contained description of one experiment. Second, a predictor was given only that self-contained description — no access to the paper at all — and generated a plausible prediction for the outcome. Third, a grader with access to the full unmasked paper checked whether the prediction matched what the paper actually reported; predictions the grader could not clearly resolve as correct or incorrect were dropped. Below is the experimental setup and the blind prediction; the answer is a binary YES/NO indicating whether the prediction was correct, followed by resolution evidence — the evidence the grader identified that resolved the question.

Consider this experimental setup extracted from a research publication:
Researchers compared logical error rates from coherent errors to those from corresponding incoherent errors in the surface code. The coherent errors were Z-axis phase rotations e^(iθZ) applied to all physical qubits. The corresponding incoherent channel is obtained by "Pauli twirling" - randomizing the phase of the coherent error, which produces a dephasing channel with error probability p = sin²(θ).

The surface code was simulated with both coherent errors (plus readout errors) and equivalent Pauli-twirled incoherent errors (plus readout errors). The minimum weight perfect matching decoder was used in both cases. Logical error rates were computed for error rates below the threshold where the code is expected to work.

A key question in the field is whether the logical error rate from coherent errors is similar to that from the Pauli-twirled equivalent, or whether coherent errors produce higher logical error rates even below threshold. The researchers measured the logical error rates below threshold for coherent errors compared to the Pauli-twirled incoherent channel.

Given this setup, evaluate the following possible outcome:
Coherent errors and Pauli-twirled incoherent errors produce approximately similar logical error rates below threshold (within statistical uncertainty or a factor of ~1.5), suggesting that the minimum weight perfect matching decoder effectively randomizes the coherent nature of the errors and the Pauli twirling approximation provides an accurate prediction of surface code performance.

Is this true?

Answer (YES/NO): NO